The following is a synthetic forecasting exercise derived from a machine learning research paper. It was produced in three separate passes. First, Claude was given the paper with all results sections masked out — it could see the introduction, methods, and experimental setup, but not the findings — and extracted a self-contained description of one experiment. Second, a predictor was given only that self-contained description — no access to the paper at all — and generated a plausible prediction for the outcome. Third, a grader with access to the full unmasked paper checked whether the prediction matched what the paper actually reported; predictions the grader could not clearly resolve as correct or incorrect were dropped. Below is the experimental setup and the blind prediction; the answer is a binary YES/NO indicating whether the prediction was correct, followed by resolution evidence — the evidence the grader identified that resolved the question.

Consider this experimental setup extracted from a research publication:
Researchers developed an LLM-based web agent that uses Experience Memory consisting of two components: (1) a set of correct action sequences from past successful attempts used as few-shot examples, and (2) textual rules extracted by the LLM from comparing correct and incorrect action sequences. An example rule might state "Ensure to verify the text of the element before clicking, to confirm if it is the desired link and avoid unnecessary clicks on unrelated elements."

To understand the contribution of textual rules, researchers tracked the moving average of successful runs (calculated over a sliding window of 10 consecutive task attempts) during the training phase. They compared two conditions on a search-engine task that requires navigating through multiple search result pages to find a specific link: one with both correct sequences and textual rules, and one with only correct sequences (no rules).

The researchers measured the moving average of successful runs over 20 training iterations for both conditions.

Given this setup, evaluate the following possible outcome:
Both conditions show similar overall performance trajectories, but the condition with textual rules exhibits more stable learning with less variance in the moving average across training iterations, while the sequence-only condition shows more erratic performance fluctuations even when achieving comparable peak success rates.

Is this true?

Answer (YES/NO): NO